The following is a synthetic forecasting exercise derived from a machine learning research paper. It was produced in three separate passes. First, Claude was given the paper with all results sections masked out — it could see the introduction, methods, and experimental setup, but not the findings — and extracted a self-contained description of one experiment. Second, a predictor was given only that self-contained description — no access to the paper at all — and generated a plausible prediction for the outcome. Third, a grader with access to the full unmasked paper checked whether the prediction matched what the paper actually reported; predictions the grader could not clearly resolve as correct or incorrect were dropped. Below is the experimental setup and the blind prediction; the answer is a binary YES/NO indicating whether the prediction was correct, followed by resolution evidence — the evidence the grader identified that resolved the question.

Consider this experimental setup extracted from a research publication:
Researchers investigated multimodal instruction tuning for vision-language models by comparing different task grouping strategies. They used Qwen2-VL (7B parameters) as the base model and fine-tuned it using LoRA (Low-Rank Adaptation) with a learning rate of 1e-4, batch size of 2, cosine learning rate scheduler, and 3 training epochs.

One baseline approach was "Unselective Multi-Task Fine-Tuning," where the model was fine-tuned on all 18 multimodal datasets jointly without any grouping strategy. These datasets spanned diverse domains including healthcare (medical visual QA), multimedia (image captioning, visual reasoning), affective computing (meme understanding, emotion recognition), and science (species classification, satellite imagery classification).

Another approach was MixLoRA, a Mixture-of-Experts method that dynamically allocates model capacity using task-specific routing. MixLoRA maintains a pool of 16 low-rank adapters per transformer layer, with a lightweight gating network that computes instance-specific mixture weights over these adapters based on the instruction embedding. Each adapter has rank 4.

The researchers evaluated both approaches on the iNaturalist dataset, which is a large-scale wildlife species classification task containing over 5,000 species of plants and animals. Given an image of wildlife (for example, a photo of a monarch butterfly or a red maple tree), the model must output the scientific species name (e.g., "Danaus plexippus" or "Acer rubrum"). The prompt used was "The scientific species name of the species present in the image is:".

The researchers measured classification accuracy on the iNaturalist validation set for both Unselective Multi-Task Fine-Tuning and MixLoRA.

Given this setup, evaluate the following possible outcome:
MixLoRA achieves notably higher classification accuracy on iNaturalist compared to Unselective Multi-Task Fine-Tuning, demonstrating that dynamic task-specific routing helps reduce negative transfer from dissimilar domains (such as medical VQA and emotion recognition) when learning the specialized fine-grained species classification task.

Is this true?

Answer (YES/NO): YES